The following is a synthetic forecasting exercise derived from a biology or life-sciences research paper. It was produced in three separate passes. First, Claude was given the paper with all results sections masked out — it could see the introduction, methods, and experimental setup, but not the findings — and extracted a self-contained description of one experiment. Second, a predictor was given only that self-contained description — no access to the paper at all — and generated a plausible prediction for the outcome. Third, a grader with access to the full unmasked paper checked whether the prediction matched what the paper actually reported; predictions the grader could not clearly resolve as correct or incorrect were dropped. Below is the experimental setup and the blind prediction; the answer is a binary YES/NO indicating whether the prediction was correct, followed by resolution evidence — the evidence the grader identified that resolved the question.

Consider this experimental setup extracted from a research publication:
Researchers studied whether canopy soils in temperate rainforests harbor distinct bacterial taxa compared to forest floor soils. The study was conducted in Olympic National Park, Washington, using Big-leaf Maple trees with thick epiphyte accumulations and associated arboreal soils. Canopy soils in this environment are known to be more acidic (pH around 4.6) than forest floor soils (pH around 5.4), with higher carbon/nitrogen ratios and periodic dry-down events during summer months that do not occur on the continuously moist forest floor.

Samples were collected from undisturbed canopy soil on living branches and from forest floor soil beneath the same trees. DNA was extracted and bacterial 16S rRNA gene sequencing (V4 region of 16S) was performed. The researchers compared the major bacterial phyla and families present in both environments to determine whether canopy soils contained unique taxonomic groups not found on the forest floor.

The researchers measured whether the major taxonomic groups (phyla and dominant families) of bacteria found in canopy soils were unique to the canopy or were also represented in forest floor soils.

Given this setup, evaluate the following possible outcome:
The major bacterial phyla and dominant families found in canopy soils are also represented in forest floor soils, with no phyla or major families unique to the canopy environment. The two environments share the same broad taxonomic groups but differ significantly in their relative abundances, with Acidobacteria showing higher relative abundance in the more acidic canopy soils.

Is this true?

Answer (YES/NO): NO